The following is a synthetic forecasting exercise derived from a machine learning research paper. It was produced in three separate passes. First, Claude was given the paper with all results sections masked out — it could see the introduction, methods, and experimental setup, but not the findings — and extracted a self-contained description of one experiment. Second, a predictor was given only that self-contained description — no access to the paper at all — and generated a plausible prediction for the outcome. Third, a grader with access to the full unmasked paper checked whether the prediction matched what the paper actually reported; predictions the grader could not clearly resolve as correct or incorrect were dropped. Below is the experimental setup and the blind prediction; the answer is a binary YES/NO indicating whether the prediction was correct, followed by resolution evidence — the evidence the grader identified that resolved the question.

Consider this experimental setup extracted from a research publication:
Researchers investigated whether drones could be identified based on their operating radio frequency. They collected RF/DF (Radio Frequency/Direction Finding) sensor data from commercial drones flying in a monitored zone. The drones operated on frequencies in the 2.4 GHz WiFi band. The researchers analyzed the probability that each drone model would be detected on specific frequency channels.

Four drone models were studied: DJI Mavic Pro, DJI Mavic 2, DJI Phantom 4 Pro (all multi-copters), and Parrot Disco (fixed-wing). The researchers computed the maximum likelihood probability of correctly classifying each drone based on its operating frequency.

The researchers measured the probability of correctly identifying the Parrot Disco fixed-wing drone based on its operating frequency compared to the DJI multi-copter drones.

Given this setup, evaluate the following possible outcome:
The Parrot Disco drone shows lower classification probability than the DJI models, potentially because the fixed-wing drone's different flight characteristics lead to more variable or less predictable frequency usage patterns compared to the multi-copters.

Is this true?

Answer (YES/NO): NO